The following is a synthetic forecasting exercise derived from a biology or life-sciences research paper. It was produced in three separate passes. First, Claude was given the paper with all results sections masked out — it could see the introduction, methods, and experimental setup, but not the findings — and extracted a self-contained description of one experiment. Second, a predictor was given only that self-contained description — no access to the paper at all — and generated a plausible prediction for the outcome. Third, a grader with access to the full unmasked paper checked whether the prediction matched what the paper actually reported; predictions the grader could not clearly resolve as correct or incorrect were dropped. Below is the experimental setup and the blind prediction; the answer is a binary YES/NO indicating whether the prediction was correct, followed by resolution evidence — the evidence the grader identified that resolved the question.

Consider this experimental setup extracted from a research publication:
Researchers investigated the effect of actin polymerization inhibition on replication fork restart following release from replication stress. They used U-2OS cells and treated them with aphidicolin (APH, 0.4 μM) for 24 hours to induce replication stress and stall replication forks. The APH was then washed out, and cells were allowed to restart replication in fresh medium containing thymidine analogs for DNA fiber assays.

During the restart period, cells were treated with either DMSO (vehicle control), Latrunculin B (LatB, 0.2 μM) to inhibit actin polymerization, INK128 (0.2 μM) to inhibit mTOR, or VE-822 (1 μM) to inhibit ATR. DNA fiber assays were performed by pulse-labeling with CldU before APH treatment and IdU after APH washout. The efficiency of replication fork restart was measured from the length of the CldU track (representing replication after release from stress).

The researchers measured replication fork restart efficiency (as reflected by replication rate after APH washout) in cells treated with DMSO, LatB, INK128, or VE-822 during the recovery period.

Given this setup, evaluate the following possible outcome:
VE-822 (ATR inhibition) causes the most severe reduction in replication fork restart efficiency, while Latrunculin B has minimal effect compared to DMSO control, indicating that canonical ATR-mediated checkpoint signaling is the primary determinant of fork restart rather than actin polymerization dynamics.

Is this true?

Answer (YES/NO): NO